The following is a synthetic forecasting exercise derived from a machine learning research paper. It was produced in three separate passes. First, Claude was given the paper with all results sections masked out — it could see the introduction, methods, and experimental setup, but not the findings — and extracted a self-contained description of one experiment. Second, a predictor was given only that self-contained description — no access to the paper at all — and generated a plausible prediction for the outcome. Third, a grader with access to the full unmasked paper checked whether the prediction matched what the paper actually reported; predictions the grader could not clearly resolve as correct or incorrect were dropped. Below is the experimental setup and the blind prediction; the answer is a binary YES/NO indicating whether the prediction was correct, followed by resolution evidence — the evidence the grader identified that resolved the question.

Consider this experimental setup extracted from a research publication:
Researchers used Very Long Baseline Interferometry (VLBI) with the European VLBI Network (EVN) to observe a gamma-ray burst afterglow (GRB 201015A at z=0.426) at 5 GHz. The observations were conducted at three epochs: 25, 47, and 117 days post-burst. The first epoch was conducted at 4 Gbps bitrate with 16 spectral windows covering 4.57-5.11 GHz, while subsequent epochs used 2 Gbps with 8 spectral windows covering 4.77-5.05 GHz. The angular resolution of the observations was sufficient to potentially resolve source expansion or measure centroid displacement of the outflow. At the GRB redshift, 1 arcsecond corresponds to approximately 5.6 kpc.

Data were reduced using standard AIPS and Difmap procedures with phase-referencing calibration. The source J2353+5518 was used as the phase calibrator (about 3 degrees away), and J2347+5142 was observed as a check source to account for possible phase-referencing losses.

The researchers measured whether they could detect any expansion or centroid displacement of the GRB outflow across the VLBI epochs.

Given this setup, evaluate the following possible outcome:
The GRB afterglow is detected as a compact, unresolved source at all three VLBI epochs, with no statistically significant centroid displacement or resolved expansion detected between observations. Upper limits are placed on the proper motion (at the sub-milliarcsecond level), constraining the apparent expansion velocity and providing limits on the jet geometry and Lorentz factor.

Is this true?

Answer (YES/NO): NO